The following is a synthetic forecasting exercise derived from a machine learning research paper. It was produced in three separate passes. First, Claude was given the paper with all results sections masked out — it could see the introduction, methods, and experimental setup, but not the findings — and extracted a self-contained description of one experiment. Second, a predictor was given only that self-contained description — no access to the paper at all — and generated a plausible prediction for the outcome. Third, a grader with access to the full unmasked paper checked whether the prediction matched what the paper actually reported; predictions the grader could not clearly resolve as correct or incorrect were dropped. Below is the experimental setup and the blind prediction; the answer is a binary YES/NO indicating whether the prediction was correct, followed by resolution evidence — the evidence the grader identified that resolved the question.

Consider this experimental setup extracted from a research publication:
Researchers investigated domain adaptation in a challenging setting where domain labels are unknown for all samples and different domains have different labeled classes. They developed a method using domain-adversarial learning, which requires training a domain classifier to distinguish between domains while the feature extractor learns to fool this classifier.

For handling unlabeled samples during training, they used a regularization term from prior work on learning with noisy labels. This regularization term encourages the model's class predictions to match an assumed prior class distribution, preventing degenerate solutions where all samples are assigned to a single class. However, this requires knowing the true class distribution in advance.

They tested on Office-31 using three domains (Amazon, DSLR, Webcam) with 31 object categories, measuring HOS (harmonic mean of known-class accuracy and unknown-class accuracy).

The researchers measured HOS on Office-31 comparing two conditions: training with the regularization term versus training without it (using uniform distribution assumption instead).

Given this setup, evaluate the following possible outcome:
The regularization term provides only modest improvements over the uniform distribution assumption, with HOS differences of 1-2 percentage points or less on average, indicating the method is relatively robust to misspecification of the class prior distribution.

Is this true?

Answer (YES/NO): YES